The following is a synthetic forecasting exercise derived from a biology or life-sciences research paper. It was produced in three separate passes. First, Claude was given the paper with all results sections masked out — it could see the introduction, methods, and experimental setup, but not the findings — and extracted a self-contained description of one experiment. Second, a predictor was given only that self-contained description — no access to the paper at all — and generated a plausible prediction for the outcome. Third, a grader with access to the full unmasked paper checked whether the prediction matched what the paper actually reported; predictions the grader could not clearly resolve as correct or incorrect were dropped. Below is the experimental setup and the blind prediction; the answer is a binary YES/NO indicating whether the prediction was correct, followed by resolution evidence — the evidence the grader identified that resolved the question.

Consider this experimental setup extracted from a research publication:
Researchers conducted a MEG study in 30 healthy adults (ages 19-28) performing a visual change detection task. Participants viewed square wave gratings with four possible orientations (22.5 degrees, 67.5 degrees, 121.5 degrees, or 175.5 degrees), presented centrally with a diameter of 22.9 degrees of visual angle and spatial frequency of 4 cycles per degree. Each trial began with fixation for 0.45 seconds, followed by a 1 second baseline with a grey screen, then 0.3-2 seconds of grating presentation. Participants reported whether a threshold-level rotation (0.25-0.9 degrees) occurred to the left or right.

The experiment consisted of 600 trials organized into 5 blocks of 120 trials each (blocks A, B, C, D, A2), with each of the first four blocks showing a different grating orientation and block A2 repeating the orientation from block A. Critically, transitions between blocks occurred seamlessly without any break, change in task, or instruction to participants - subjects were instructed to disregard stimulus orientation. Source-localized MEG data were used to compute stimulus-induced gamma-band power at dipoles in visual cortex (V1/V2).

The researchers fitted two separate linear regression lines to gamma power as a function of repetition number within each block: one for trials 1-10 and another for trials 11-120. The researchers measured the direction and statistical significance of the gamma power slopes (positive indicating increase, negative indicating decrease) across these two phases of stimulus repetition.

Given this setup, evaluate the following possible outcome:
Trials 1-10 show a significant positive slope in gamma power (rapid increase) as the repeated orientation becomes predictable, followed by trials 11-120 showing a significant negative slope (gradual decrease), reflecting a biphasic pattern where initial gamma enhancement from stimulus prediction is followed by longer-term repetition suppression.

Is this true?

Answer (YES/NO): NO